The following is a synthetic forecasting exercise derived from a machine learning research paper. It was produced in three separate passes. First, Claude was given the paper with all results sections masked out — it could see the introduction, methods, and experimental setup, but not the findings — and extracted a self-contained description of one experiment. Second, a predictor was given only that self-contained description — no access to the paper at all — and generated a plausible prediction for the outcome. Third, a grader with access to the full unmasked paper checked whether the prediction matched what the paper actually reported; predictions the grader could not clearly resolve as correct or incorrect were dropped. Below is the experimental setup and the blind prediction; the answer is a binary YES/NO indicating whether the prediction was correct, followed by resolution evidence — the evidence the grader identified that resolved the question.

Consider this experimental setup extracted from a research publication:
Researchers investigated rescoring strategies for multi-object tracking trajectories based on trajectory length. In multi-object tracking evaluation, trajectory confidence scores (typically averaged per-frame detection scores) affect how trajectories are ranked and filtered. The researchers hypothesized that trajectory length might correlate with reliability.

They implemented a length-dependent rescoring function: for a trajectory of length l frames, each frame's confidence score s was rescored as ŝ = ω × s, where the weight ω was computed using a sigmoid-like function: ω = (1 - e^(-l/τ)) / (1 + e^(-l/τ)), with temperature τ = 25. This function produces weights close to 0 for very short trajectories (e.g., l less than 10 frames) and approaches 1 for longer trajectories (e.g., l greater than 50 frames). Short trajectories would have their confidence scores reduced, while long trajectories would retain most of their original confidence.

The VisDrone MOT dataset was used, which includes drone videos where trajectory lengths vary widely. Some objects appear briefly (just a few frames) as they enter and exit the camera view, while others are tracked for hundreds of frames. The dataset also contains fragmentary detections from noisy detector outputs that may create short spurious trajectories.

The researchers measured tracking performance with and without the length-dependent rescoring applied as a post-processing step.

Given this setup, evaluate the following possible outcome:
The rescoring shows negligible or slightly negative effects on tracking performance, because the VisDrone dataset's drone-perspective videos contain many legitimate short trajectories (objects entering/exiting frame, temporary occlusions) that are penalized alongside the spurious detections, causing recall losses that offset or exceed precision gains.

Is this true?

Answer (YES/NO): NO